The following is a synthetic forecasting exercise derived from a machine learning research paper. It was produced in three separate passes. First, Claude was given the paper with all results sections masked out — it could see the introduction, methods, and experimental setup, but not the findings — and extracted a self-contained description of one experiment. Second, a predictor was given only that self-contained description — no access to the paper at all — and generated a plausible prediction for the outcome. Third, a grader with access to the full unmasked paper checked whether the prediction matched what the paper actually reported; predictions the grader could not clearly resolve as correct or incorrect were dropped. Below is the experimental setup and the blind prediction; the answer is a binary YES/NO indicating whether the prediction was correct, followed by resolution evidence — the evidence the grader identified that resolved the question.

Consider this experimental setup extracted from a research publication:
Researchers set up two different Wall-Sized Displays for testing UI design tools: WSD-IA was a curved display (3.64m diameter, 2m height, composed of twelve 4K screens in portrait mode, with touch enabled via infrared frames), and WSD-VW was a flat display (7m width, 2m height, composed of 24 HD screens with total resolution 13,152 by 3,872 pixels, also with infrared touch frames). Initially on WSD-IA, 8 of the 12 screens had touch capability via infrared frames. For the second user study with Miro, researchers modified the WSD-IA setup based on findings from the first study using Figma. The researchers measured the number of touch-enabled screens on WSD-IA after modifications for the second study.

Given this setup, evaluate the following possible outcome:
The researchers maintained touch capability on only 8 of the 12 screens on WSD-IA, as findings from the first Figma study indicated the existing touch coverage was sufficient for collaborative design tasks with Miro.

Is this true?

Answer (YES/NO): NO